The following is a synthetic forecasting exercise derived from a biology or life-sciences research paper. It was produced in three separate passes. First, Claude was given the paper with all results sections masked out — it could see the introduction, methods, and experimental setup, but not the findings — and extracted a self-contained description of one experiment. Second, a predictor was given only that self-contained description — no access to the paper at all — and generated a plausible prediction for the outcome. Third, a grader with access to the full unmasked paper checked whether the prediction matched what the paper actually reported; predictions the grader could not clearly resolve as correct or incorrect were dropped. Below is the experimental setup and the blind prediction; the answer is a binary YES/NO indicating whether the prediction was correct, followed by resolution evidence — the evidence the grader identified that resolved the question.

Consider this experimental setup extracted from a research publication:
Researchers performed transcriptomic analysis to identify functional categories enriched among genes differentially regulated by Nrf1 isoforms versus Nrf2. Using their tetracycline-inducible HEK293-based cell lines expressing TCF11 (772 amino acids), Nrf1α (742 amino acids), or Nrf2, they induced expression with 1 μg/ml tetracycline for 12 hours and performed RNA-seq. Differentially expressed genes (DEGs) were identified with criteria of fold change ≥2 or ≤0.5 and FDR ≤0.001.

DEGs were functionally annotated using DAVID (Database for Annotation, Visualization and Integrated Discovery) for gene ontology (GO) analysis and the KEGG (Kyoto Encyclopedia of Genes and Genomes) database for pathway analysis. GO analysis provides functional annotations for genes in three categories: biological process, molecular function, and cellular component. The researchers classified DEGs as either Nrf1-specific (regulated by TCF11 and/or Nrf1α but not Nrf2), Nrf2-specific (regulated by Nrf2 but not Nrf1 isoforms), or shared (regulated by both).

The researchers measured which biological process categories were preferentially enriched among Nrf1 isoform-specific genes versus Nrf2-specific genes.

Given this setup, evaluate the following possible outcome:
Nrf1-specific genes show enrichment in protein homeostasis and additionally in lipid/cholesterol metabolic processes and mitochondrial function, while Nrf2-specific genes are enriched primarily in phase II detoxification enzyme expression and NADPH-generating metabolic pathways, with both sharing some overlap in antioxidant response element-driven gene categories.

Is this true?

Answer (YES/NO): NO